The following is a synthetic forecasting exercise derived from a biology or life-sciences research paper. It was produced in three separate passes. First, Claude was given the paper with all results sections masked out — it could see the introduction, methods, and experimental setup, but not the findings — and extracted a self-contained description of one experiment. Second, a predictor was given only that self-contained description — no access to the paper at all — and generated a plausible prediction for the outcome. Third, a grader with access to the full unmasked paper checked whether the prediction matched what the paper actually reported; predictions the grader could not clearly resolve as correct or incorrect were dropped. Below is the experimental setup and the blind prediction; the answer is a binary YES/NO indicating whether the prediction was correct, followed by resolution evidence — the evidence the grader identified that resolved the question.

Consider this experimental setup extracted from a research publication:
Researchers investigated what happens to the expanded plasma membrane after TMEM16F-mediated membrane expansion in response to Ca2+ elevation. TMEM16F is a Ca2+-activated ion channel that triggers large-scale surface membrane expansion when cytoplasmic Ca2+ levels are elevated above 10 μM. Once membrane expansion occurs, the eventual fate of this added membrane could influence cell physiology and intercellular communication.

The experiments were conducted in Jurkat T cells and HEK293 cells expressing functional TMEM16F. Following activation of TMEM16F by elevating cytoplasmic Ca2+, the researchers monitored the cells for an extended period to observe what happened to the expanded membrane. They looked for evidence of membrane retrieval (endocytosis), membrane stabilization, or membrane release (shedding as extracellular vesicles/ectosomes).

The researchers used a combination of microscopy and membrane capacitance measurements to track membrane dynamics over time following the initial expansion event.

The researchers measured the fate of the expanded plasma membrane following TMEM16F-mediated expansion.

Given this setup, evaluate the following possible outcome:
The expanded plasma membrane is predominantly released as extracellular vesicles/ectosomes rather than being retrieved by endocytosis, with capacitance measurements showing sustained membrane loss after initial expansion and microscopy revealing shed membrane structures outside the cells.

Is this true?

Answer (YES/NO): YES